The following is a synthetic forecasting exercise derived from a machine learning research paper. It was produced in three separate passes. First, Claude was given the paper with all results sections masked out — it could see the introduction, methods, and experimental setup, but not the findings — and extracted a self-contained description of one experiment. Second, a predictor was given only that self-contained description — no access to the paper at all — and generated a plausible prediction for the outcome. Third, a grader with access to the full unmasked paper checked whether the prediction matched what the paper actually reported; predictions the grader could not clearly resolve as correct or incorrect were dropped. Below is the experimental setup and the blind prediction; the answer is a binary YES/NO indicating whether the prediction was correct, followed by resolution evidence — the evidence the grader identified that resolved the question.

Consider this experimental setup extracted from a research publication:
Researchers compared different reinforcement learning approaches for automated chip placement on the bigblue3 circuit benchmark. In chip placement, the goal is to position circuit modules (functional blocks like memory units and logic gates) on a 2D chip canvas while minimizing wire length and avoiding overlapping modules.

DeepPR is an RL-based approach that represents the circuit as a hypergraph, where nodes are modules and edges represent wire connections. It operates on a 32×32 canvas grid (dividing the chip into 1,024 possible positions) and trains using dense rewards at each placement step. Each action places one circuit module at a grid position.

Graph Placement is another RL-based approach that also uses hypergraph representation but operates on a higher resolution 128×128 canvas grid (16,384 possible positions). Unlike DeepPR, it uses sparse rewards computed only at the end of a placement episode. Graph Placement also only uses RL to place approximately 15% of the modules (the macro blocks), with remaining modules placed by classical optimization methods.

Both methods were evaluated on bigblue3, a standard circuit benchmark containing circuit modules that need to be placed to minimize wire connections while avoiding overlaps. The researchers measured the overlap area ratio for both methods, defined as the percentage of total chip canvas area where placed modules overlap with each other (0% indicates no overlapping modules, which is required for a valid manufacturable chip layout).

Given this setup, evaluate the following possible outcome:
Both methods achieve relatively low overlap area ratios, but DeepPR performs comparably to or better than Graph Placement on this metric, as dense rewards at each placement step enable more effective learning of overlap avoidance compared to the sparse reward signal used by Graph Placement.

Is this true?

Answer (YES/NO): NO